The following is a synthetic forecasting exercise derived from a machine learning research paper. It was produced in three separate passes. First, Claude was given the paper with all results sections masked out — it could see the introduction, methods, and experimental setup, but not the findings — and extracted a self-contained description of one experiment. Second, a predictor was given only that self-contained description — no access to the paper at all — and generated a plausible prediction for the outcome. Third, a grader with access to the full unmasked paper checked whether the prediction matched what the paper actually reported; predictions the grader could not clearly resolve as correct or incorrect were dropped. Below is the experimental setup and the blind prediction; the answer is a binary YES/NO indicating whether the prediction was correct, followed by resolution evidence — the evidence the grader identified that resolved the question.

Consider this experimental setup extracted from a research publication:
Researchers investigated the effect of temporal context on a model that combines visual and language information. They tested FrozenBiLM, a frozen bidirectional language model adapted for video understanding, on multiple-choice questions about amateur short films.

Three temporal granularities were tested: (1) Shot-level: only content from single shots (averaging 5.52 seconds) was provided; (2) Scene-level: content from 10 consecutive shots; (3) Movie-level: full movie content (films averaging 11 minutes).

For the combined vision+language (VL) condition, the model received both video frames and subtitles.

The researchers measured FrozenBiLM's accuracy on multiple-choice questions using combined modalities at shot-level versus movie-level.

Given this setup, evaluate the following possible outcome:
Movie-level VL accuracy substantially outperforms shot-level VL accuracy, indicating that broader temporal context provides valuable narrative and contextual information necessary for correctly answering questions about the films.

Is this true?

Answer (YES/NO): YES